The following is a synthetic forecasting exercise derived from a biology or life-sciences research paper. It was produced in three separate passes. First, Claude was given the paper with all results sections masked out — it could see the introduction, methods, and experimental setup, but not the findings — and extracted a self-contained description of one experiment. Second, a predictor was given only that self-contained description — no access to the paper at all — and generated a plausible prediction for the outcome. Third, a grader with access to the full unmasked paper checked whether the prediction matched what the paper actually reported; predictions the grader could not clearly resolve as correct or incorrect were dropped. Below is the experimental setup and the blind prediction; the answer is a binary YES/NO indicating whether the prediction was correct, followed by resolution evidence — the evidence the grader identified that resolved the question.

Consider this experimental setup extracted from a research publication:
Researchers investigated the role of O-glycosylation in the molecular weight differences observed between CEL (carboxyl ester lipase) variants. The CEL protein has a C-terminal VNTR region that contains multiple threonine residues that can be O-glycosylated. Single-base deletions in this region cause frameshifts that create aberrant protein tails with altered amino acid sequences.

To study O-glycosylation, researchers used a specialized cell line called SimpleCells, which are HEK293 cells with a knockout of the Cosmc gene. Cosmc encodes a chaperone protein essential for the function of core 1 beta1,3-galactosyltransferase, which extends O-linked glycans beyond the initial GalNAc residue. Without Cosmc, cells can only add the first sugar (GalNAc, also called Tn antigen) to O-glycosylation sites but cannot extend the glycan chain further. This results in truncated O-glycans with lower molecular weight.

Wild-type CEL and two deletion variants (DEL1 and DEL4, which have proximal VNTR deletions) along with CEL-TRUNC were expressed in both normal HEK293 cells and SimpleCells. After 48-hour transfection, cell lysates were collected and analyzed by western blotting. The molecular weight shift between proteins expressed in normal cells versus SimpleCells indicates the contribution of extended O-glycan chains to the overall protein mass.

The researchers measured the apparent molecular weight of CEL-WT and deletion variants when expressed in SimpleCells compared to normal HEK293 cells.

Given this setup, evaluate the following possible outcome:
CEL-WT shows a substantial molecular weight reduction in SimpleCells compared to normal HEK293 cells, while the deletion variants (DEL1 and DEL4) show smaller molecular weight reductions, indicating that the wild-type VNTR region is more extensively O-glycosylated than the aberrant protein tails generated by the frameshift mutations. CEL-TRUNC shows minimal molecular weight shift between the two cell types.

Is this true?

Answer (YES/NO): NO